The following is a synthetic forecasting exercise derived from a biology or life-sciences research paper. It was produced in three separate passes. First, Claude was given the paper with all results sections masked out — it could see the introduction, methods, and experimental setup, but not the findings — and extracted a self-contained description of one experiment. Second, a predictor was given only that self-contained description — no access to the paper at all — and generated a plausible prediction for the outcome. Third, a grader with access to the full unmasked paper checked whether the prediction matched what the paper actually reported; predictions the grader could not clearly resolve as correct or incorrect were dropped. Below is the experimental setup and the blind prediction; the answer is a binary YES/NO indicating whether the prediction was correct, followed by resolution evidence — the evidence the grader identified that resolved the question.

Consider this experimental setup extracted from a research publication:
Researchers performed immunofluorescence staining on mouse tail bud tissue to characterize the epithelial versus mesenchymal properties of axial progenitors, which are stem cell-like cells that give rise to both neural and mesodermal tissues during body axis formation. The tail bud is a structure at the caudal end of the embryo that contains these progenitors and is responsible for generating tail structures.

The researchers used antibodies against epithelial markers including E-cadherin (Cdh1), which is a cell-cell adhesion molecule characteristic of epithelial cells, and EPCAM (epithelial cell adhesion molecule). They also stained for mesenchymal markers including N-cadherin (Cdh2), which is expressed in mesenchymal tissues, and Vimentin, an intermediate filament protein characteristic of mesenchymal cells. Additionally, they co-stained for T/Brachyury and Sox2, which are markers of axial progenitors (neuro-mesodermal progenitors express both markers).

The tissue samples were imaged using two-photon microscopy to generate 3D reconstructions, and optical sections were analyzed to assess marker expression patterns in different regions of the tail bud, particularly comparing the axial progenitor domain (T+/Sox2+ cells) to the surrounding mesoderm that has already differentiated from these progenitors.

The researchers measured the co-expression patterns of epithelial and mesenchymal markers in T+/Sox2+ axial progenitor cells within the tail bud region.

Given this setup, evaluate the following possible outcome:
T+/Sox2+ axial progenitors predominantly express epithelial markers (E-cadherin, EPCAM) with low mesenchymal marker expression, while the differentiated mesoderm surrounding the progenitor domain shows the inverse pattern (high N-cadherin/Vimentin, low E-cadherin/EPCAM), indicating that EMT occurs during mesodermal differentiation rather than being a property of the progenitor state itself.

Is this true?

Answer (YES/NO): NO